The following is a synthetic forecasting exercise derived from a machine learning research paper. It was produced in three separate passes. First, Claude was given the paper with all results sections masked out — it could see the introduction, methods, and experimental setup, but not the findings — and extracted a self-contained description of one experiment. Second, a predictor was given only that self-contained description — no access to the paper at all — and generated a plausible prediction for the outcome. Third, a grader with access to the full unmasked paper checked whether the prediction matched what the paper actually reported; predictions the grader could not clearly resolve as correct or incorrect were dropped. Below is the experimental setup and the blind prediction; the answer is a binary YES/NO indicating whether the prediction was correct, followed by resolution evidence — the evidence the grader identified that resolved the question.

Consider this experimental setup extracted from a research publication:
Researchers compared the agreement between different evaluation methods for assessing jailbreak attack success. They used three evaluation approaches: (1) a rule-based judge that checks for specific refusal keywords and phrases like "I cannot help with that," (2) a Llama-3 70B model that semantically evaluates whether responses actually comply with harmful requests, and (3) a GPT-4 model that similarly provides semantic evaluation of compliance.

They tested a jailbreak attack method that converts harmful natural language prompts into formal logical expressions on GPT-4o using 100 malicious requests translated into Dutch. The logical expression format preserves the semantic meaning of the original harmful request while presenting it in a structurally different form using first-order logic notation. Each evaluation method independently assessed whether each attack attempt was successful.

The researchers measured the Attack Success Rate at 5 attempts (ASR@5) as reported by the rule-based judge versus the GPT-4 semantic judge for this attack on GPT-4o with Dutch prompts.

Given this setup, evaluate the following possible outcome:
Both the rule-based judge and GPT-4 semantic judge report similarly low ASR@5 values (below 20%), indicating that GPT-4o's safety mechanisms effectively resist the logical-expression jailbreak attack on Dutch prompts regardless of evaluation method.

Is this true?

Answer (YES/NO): NO